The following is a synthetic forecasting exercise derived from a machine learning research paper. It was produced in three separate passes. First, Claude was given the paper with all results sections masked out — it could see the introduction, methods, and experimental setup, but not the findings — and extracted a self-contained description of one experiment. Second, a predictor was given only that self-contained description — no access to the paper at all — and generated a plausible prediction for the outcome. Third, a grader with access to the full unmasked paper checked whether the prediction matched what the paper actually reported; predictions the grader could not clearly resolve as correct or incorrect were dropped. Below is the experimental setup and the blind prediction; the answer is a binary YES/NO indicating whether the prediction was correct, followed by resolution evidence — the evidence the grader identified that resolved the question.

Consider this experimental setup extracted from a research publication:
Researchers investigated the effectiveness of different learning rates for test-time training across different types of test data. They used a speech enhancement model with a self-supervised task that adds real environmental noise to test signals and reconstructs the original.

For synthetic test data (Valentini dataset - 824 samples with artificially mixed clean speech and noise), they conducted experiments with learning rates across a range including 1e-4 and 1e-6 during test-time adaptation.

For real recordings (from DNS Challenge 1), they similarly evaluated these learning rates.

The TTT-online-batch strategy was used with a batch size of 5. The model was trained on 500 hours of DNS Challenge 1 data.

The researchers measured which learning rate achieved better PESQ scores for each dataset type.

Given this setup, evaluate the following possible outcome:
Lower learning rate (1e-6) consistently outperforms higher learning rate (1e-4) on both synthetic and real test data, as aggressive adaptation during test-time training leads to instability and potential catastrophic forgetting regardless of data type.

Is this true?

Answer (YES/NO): NO